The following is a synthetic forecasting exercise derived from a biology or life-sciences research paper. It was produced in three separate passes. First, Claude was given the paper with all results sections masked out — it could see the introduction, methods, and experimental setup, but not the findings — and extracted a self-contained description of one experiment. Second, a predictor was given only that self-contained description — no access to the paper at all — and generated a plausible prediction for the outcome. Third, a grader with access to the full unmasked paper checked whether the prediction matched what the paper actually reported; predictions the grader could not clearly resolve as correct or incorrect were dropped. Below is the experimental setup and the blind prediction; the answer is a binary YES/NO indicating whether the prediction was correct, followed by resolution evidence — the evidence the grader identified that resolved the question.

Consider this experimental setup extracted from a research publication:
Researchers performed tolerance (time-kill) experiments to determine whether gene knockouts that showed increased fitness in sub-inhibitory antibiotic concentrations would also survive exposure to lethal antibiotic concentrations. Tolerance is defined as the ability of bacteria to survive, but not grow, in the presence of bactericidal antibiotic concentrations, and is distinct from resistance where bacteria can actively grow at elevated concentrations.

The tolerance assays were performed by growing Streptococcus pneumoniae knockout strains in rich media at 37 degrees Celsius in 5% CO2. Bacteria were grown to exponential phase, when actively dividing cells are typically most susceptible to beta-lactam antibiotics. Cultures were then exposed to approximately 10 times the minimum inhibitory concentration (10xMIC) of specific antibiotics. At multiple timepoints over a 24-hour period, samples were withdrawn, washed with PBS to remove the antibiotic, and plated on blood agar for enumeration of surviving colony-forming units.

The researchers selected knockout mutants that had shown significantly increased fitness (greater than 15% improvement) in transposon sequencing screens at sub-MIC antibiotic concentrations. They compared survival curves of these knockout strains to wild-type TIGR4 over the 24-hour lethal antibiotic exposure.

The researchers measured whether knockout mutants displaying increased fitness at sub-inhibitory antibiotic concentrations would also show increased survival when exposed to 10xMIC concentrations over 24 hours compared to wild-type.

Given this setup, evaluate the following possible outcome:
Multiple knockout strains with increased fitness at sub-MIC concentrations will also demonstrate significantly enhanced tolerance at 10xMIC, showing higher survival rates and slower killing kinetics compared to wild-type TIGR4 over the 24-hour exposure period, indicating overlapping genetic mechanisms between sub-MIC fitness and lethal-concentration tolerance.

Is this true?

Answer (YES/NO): YES